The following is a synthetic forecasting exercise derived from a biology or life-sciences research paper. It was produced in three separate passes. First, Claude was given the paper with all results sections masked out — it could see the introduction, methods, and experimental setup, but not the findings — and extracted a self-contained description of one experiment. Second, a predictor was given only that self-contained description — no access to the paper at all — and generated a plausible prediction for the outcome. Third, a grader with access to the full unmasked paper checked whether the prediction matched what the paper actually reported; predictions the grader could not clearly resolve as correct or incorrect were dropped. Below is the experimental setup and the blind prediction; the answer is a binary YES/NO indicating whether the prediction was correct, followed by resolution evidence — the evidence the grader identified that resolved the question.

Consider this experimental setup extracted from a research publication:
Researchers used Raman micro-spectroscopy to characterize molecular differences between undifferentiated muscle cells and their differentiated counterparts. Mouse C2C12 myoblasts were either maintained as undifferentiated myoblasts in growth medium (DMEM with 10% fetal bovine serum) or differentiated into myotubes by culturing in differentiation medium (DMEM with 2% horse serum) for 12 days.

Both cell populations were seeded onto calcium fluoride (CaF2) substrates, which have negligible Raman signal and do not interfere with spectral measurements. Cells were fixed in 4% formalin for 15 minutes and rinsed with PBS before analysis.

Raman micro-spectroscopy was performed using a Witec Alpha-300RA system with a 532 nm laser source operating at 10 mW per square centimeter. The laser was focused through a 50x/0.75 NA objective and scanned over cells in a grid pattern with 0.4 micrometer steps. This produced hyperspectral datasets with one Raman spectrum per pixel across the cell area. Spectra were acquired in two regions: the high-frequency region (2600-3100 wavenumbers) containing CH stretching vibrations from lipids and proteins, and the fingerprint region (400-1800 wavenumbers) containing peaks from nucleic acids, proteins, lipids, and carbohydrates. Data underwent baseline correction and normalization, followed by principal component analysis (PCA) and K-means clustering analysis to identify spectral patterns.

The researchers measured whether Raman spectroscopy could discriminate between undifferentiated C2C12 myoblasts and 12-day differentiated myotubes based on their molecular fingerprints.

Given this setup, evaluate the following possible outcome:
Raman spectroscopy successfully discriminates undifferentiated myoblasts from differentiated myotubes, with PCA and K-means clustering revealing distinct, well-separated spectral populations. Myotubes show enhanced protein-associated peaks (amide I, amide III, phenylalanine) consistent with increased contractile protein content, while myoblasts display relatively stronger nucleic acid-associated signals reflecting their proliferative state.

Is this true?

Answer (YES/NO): NO